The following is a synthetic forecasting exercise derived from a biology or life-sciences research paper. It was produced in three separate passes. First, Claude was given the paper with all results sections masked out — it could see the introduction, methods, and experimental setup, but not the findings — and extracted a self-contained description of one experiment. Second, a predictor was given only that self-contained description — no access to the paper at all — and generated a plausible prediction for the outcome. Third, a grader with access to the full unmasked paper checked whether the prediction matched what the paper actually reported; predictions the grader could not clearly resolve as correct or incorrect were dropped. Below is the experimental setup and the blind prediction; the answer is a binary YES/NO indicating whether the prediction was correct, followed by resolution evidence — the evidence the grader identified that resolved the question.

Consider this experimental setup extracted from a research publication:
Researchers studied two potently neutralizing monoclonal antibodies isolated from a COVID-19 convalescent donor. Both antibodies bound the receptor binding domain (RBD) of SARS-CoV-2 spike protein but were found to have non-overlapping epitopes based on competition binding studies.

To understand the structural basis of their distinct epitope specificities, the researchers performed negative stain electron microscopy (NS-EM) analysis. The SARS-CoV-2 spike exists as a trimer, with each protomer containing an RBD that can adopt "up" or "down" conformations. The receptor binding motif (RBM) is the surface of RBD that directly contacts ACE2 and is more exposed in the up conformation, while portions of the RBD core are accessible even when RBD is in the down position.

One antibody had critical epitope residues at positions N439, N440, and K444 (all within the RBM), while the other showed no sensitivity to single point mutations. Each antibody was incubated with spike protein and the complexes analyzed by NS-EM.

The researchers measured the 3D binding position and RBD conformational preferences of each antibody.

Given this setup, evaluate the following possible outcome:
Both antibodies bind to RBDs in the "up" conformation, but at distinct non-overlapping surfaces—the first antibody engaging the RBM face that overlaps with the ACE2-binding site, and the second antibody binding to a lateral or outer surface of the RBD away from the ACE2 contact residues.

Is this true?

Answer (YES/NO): NO